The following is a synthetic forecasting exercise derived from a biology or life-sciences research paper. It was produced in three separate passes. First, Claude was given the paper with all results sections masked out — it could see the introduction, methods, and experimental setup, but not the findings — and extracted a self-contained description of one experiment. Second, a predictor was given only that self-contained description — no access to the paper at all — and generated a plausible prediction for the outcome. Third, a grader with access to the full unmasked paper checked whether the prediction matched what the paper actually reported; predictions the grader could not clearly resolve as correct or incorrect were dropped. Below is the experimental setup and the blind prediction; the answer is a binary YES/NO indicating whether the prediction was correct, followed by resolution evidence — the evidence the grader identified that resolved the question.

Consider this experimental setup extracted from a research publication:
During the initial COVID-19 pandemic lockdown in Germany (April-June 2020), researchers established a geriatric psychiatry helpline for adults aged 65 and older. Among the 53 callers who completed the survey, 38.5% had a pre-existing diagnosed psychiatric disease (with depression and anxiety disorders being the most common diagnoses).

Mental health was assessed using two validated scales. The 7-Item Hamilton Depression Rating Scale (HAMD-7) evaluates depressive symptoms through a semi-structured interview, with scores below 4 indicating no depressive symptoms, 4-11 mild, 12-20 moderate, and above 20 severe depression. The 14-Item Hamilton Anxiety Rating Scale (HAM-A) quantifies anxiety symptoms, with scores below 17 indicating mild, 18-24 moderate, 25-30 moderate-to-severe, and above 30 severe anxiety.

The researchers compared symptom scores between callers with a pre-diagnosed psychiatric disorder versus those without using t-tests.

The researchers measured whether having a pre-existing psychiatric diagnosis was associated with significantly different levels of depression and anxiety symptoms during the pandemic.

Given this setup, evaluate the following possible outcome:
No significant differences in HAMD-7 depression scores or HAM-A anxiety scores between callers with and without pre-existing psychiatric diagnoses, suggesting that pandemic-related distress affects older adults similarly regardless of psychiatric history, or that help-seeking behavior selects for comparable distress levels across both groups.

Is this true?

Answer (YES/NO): NO